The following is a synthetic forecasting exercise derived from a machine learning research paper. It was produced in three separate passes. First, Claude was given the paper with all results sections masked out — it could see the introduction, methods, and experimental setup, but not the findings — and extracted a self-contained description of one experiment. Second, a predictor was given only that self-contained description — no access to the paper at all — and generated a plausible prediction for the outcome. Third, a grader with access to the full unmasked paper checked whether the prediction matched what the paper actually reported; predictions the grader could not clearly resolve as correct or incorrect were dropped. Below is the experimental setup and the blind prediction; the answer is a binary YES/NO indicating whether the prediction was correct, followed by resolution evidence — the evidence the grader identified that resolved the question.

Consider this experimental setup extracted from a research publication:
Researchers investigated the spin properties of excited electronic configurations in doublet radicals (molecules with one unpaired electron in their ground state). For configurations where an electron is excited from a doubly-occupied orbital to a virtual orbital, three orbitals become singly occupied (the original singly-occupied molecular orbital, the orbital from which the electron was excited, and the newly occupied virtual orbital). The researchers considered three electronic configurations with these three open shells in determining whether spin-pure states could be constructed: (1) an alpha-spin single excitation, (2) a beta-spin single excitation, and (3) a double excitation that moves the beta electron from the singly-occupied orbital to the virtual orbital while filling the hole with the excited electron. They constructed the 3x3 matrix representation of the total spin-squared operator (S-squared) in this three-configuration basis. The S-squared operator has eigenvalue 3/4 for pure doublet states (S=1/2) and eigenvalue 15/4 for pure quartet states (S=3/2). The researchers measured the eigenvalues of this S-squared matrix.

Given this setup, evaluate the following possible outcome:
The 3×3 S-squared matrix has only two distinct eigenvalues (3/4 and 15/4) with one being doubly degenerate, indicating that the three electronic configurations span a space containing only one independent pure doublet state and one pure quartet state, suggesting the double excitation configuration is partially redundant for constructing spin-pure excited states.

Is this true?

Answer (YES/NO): NO